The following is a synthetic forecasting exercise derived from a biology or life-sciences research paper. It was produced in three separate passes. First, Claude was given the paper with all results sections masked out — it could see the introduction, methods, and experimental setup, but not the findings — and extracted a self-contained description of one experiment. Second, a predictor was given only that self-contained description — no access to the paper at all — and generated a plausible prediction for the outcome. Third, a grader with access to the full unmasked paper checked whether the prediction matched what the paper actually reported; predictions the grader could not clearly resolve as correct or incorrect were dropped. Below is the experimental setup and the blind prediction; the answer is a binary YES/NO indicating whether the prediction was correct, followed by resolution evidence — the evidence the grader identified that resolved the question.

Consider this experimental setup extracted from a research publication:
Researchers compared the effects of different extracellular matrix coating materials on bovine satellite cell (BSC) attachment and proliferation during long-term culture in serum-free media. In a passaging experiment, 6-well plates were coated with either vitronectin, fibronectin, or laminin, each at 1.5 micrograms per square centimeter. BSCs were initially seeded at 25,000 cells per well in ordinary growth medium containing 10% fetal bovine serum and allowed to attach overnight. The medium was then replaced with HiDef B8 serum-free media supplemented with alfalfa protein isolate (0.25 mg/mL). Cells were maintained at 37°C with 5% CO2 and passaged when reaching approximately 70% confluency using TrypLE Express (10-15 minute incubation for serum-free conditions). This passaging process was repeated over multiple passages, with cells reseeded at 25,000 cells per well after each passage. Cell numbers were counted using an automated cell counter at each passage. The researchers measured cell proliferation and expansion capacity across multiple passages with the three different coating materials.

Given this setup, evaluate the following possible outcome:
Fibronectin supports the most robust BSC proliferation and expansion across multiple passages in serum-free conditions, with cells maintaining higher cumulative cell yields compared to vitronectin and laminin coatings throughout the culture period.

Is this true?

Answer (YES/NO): NO